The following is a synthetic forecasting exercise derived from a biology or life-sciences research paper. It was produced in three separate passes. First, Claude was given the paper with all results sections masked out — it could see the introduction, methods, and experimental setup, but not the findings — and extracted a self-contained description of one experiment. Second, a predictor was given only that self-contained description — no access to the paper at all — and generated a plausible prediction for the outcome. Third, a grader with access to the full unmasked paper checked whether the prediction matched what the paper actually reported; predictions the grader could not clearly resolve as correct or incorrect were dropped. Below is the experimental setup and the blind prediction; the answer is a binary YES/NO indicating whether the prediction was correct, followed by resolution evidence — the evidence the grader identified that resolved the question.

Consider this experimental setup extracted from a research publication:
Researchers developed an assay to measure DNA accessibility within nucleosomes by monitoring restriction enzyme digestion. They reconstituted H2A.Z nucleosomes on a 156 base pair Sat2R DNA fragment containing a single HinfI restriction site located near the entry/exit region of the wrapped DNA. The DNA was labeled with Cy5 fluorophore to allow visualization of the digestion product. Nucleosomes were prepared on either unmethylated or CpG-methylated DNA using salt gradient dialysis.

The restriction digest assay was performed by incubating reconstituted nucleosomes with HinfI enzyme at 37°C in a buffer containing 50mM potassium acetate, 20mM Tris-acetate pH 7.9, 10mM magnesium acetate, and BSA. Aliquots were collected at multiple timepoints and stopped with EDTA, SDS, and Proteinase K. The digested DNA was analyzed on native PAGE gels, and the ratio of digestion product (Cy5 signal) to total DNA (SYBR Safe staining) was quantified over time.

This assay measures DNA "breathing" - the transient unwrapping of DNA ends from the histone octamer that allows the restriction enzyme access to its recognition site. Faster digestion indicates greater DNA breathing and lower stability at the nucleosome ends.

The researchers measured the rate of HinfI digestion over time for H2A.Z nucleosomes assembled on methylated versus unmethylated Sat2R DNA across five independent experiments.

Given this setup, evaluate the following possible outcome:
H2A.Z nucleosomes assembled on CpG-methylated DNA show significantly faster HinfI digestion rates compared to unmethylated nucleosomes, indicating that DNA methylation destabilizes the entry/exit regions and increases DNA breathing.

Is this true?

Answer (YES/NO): YES